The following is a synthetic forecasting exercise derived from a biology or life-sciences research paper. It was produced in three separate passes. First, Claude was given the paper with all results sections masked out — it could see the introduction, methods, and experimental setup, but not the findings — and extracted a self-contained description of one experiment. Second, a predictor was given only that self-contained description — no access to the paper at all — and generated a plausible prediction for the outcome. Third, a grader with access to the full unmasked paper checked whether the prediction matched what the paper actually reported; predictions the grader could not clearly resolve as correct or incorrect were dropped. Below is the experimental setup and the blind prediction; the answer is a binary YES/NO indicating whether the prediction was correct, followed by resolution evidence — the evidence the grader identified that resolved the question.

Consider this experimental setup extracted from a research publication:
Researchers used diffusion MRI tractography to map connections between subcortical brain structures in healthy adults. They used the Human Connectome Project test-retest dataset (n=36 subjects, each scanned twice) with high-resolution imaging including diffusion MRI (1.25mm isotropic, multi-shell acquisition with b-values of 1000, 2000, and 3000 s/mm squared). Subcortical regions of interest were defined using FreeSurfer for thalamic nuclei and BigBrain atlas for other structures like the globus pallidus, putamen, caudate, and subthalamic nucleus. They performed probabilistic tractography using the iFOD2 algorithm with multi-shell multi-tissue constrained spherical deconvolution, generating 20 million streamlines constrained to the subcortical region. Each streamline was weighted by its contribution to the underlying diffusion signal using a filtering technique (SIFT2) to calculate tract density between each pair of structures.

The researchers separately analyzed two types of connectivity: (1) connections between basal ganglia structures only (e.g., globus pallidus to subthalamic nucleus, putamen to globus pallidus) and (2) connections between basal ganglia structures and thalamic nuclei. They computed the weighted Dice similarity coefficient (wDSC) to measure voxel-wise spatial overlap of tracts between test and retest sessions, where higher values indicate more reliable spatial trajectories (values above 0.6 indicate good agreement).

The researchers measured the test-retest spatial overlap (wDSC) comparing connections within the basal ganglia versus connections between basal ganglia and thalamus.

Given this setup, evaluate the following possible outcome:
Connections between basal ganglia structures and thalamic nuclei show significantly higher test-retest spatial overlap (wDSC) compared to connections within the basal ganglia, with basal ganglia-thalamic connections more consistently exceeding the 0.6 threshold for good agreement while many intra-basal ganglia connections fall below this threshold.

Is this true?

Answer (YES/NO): NO